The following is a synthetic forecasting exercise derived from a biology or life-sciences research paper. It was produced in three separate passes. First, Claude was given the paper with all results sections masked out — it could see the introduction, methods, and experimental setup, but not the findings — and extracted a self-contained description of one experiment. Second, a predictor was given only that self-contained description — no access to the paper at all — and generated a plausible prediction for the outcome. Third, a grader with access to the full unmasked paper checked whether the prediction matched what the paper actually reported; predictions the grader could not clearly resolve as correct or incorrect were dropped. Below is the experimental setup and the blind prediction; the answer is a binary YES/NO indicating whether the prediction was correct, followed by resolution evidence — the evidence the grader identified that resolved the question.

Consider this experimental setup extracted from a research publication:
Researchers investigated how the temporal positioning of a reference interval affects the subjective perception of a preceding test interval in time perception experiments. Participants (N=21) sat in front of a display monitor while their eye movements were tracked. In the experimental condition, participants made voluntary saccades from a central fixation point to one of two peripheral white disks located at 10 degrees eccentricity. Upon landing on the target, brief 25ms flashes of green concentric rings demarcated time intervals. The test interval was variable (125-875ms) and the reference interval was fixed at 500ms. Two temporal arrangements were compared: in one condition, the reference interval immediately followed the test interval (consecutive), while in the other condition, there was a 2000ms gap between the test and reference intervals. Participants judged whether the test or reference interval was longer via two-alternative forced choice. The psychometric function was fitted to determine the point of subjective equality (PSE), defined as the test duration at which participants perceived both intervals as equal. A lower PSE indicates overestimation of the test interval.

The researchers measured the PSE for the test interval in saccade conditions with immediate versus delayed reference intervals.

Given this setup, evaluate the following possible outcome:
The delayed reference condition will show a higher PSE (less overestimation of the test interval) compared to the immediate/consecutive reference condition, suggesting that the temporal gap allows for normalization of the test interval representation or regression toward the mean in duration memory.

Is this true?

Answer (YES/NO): YES